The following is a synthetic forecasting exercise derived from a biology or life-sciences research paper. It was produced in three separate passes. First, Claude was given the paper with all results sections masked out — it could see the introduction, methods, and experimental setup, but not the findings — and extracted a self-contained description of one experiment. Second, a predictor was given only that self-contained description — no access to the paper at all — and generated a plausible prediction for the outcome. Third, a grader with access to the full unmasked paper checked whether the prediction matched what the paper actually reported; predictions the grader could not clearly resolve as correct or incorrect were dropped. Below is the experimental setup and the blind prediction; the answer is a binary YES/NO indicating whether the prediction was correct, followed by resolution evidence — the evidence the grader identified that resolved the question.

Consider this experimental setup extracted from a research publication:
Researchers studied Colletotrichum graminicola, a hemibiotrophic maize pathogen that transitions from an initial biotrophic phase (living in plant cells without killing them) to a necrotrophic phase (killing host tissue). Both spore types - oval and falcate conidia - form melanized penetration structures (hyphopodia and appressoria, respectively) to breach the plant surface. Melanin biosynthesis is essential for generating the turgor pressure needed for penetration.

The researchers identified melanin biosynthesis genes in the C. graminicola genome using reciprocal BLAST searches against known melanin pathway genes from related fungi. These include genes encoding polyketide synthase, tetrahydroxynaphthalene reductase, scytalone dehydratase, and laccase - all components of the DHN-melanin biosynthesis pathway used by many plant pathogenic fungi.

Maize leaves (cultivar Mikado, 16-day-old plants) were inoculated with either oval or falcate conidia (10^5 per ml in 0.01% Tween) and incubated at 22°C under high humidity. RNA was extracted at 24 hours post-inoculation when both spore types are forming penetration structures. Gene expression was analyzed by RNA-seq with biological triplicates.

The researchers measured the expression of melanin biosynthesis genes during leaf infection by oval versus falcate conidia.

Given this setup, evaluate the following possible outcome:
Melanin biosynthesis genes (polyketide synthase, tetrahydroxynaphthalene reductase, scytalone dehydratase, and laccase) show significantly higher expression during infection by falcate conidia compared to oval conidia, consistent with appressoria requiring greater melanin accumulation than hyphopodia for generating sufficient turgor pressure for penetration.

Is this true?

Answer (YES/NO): NO